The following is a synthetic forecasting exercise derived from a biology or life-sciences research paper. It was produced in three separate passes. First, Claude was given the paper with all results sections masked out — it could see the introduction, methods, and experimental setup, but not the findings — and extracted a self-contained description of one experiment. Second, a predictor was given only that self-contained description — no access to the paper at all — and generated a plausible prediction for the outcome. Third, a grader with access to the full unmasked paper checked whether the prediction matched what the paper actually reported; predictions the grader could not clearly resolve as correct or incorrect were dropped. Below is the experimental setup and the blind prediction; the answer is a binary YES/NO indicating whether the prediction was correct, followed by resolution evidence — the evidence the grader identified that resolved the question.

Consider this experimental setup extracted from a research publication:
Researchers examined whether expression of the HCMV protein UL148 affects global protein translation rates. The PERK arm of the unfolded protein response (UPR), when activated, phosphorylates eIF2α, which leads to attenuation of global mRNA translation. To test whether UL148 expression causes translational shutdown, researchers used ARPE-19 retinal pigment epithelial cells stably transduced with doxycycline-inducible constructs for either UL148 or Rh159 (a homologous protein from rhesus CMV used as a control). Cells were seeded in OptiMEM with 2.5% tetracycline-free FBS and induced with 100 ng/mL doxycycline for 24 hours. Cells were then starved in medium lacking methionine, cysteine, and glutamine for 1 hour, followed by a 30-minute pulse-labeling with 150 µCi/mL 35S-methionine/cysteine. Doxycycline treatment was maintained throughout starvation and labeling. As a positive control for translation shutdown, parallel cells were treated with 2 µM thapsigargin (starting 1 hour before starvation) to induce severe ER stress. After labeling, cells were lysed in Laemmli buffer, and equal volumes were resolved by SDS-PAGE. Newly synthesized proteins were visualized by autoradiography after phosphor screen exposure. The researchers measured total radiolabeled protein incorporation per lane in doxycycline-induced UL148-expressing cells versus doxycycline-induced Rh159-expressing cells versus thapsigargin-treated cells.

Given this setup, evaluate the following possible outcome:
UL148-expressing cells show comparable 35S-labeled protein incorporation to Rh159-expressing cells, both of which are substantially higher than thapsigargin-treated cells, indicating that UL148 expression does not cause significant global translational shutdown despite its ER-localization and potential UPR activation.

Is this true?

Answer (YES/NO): NO